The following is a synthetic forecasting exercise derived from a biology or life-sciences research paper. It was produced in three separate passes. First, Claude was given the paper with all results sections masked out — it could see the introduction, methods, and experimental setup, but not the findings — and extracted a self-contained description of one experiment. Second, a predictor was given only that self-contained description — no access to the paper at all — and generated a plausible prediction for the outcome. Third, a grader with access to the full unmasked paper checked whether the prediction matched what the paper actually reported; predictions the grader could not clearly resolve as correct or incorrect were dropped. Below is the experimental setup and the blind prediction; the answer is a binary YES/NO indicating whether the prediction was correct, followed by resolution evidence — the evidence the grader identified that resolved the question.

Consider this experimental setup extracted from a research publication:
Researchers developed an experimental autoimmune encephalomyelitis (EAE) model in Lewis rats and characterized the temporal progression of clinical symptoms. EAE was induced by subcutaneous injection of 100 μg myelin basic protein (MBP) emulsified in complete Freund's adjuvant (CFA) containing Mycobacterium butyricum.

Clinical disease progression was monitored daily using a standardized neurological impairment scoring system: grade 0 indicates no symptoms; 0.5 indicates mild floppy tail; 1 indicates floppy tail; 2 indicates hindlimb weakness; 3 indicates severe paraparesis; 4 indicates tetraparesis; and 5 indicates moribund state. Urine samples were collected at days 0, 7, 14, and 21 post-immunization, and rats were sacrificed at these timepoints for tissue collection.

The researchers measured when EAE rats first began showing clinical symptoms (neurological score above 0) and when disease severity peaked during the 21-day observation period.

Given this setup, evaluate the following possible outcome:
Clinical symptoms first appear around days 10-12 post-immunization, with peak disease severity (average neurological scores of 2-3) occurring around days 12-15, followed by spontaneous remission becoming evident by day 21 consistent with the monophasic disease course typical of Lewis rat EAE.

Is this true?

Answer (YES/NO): NO